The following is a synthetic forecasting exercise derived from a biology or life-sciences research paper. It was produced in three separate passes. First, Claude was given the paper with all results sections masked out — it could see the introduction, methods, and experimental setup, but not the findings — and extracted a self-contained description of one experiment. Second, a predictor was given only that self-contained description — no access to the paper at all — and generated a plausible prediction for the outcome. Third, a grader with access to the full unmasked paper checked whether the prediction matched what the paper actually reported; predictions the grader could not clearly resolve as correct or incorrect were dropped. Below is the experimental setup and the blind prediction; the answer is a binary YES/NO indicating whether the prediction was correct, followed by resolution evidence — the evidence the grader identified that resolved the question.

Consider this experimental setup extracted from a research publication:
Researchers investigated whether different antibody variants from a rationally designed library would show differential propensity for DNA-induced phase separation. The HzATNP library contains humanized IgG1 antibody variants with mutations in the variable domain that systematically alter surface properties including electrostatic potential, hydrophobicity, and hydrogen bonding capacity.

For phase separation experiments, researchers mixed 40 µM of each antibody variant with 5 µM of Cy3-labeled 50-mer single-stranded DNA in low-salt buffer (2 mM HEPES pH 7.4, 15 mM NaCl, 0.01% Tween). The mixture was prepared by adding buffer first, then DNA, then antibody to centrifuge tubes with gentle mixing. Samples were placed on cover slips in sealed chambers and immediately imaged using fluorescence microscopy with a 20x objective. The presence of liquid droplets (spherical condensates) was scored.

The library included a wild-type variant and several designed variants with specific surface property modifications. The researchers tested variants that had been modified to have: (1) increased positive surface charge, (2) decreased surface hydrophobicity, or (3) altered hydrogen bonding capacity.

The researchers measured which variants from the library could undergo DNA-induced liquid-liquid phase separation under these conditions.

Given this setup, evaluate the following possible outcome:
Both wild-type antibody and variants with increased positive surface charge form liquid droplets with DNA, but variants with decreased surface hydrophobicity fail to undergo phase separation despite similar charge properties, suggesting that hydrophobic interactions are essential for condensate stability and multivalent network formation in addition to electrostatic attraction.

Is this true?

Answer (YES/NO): NO